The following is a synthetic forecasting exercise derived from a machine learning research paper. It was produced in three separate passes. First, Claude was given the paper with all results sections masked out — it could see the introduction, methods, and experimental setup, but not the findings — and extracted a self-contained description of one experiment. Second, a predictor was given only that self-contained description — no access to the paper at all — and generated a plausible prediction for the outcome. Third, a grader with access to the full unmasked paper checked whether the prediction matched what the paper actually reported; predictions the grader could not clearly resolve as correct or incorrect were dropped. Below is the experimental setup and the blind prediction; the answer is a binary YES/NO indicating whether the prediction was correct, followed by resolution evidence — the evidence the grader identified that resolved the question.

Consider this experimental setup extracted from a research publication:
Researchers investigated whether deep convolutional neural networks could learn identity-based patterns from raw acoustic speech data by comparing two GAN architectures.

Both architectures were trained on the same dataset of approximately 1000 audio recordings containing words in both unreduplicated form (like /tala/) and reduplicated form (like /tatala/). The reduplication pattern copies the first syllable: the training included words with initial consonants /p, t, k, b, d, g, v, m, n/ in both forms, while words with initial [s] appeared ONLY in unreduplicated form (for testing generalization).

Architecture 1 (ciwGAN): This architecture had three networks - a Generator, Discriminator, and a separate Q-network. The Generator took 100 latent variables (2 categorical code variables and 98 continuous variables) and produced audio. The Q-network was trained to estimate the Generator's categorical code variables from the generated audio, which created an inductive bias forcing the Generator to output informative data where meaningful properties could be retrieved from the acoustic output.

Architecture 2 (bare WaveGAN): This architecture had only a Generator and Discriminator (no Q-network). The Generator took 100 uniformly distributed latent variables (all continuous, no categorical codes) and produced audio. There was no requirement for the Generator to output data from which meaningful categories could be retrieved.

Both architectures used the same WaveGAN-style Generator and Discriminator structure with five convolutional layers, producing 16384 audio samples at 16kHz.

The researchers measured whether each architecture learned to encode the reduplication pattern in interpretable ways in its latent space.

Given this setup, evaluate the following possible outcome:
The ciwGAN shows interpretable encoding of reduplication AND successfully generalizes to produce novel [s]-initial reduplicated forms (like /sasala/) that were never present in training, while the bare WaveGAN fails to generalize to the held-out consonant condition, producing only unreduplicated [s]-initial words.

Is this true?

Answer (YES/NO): NO